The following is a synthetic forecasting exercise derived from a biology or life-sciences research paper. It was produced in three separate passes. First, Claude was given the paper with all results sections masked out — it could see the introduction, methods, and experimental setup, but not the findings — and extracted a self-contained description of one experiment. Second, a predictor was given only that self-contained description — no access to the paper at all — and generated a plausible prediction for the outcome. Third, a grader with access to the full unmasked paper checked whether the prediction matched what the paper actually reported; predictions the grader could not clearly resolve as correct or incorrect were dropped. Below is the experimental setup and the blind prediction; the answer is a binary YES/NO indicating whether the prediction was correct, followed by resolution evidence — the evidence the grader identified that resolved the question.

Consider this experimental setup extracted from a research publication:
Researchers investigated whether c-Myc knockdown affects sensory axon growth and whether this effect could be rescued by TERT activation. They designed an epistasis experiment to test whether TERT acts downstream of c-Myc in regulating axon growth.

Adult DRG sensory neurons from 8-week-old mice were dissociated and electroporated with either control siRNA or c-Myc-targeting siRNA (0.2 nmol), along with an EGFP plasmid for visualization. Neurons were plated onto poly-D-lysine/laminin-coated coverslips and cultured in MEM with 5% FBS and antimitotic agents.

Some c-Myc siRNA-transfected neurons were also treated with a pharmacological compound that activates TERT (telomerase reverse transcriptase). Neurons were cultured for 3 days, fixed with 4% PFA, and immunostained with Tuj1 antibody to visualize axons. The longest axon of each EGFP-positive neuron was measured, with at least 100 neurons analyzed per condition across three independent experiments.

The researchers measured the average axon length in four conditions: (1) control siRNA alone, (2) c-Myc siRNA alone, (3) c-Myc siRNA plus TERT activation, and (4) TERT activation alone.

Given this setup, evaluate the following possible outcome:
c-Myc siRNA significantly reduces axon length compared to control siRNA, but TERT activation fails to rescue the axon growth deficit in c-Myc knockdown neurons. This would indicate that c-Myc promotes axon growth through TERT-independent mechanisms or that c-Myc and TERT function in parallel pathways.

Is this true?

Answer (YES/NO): NO